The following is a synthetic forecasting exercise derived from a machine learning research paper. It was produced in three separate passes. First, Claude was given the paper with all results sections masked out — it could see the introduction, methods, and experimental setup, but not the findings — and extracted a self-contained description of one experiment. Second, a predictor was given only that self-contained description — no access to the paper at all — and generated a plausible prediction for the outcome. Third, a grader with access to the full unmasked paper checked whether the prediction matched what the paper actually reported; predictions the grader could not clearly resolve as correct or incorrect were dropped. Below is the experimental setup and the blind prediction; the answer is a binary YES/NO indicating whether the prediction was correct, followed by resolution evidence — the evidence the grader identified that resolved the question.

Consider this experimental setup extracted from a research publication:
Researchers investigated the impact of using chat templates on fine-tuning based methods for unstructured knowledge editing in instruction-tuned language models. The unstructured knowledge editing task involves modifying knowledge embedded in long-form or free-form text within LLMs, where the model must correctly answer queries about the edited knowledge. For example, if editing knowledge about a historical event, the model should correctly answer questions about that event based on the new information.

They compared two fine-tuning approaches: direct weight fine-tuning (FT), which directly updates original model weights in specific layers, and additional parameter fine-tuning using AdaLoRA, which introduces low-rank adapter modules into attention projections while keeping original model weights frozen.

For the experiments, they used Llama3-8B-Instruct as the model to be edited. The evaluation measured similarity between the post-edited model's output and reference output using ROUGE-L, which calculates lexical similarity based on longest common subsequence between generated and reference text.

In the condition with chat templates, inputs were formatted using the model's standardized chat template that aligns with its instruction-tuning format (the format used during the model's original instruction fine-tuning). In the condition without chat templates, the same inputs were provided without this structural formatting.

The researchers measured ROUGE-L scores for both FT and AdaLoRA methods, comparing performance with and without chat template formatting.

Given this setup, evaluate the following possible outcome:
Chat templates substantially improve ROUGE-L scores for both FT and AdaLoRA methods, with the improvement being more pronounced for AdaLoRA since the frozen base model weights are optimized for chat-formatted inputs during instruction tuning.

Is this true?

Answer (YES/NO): NO